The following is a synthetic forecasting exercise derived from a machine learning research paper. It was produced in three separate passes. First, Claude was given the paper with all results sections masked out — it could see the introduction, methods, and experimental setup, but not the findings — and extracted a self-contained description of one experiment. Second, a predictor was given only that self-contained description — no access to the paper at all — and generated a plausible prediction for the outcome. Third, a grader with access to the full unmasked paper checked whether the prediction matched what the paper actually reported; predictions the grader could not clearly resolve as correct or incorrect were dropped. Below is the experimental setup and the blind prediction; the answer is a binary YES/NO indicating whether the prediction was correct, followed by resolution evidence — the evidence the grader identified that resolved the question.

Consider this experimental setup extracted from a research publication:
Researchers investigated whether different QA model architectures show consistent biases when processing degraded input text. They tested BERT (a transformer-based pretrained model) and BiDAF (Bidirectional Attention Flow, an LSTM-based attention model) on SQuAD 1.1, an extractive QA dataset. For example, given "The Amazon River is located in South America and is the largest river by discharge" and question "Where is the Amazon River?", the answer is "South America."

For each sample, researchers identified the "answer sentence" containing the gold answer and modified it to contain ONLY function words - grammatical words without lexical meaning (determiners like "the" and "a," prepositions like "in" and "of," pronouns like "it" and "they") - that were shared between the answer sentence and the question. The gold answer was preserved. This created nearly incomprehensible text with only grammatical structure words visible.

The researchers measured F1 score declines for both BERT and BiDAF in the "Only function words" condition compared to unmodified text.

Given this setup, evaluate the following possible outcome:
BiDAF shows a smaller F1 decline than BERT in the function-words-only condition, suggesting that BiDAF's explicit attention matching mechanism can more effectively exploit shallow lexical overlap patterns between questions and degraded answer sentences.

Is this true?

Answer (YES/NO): NO